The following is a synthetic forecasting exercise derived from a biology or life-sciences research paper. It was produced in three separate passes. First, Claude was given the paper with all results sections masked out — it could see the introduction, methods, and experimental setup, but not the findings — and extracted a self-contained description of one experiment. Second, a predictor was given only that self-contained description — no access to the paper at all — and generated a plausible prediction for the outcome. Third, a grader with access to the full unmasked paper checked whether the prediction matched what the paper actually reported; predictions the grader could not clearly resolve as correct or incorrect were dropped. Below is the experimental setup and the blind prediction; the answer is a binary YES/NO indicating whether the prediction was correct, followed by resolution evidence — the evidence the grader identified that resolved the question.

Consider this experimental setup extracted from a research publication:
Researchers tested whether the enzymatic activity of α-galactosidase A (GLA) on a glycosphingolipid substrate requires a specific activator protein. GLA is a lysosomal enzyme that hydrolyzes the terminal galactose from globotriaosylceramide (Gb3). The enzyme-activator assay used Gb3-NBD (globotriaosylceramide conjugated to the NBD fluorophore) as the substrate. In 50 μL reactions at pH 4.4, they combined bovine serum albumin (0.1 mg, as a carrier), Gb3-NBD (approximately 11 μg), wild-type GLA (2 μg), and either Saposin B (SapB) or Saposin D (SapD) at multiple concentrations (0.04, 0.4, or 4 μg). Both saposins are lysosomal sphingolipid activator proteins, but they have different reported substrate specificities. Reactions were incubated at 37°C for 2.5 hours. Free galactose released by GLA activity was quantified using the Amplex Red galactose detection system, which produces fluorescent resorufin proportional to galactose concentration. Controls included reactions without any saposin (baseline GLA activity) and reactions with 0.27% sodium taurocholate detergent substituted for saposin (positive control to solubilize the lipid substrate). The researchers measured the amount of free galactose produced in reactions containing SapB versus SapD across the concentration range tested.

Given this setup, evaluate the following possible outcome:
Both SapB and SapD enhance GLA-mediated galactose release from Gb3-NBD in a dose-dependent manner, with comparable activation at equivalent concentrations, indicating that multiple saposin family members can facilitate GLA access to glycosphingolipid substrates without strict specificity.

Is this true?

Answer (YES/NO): NO